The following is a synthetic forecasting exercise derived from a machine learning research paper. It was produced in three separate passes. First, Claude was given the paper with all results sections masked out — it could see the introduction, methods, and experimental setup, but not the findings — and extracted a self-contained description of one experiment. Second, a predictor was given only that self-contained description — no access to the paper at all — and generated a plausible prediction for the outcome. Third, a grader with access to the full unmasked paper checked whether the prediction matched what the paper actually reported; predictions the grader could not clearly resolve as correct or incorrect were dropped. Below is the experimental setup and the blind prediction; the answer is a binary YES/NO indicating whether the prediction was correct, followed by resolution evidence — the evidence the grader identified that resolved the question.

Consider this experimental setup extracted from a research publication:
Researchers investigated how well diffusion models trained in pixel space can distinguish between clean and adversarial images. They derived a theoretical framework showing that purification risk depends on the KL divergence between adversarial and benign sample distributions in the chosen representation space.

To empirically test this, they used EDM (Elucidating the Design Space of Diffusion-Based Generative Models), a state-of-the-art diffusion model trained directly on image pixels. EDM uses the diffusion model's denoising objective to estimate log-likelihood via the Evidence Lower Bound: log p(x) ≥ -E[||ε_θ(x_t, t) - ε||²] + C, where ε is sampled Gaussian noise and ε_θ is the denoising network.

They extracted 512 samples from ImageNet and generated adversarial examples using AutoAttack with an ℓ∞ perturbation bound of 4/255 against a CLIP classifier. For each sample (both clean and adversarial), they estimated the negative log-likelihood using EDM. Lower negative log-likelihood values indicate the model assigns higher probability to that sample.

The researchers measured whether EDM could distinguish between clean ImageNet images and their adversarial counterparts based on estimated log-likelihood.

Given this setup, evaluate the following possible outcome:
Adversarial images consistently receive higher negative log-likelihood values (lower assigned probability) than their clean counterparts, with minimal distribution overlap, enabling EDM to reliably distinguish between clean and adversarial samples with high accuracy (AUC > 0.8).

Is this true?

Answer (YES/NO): NO